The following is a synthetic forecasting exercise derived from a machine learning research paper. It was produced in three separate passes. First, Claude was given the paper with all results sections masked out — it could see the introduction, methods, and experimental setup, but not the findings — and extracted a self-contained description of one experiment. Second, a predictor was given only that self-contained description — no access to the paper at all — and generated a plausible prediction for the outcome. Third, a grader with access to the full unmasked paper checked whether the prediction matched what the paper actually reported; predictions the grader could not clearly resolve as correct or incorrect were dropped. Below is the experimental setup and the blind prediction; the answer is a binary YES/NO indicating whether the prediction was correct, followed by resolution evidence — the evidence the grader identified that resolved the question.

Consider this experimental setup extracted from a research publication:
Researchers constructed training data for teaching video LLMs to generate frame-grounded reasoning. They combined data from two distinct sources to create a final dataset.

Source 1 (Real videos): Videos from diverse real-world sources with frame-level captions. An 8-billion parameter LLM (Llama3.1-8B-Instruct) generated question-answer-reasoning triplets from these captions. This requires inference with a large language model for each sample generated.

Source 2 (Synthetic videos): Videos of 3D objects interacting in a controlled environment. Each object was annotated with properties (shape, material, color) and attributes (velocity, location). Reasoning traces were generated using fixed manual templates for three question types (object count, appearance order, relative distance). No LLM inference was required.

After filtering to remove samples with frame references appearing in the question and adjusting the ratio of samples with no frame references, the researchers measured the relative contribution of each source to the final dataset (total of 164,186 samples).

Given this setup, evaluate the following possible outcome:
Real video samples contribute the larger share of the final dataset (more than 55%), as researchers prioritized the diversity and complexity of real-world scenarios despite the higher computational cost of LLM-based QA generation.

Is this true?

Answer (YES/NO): YES